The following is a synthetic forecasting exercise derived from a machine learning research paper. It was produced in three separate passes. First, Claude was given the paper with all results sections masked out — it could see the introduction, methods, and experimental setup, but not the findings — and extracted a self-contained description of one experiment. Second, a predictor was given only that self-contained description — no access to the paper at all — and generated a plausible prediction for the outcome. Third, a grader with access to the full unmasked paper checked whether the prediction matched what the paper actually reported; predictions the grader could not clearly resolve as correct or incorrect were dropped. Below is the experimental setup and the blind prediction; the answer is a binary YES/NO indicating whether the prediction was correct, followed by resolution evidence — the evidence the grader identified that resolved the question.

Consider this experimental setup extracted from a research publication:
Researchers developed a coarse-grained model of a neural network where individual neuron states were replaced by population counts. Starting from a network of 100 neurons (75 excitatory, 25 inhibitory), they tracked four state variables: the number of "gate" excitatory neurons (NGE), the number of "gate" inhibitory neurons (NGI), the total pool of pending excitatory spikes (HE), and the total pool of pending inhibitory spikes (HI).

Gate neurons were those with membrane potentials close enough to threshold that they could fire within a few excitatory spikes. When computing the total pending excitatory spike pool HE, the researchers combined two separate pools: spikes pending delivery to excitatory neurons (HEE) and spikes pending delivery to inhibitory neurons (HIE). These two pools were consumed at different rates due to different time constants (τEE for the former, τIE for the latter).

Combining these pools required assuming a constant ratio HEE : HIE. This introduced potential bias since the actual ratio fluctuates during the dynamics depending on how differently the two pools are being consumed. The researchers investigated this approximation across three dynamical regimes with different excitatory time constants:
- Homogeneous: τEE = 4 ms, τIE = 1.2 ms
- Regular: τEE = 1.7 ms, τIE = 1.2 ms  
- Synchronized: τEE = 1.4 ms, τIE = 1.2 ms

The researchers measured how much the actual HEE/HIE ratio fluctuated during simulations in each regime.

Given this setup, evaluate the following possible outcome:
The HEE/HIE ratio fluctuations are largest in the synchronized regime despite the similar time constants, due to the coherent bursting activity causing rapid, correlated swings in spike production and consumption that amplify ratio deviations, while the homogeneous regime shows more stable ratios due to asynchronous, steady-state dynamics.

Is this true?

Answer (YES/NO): NO